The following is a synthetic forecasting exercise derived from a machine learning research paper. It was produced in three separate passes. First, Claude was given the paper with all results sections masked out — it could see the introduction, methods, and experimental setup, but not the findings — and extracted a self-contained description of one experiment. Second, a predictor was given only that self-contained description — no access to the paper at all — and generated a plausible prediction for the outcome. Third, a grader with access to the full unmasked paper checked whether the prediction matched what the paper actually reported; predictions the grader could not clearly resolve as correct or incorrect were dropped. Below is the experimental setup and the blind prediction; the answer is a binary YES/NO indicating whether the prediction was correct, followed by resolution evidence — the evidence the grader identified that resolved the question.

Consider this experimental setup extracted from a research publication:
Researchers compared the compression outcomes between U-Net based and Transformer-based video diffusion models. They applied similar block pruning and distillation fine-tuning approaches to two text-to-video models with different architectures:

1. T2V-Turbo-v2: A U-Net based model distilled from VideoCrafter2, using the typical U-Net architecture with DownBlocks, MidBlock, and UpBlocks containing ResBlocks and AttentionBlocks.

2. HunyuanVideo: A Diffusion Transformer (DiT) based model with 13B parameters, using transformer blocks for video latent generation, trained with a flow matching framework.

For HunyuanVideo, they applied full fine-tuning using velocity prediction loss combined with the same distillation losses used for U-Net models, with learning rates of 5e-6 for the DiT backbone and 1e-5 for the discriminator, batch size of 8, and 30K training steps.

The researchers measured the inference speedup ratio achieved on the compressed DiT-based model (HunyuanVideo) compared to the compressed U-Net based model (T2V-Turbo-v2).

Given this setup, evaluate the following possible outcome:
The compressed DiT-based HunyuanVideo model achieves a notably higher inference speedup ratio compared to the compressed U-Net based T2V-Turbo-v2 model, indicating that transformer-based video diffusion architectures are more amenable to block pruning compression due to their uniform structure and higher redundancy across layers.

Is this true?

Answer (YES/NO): NO